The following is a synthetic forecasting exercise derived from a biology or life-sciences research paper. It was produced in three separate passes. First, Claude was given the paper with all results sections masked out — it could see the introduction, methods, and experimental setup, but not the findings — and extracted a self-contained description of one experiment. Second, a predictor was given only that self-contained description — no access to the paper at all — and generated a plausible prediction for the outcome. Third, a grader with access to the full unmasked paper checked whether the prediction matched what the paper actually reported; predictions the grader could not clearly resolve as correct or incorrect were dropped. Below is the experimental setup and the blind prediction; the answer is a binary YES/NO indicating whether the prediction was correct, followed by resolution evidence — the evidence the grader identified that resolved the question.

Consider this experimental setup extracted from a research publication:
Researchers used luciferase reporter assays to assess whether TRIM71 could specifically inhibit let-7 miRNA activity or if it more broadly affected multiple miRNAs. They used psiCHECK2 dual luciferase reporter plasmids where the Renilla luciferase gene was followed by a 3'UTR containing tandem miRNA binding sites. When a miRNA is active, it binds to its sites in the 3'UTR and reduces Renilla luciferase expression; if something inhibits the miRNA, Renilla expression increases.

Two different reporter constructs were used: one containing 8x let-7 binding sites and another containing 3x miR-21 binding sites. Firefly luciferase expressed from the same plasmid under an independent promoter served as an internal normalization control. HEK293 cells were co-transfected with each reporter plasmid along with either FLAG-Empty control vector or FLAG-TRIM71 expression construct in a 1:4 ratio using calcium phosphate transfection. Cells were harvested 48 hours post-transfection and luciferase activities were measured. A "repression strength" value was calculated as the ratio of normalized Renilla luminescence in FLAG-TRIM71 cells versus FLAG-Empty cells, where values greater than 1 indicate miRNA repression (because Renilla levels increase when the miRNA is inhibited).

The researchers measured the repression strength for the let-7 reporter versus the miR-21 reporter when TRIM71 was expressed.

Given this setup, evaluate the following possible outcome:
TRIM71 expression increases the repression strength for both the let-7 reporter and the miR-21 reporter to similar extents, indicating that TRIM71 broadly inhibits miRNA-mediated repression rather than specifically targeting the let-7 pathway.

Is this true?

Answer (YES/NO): NO